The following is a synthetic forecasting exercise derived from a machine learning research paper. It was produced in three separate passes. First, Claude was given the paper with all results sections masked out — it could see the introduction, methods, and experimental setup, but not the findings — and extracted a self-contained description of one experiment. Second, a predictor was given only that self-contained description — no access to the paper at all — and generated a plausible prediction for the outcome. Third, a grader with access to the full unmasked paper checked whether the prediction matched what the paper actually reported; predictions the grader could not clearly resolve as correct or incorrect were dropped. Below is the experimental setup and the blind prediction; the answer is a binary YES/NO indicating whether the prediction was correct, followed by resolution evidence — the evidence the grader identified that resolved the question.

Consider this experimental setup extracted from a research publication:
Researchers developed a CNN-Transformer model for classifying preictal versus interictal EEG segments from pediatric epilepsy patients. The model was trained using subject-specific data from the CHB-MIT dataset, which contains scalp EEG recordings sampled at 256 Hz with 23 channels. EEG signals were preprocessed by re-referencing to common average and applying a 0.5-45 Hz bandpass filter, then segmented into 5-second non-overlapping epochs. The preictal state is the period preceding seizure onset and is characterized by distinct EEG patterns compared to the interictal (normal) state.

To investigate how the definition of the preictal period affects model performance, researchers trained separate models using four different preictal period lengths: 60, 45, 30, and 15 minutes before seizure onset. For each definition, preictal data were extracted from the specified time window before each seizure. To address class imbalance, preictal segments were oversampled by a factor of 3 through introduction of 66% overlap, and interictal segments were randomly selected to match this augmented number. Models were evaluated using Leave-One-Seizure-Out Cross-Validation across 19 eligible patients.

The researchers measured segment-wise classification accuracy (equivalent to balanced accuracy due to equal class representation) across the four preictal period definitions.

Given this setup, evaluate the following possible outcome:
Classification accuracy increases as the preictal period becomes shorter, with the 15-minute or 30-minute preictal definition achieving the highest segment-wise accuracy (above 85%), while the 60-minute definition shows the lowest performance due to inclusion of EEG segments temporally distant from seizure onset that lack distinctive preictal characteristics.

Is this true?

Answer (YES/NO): NO